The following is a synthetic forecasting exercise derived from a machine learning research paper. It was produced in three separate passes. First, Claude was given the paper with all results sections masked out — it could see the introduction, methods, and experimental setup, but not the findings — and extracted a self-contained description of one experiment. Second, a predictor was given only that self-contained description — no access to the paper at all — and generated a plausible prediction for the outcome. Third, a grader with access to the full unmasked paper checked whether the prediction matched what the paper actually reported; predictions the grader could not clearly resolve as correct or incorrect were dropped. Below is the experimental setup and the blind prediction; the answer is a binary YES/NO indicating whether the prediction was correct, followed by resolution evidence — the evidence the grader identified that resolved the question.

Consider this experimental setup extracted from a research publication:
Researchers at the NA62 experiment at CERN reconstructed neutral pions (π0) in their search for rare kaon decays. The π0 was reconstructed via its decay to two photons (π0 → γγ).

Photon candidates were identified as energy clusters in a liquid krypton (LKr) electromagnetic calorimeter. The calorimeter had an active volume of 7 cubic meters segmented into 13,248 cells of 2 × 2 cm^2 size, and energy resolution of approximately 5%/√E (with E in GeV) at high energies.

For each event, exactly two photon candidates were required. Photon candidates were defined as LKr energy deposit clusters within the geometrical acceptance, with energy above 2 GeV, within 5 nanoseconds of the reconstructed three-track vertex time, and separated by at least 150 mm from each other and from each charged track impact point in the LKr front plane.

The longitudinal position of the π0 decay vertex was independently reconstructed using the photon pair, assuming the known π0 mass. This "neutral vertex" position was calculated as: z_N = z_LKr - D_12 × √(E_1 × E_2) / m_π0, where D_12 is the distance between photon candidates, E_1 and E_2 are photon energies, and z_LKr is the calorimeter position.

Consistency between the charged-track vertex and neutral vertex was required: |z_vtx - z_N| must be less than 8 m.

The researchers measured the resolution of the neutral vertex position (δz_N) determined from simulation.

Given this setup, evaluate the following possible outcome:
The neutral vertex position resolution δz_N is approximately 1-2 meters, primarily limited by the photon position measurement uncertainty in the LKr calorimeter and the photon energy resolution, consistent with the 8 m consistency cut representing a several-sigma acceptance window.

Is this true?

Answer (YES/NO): YES